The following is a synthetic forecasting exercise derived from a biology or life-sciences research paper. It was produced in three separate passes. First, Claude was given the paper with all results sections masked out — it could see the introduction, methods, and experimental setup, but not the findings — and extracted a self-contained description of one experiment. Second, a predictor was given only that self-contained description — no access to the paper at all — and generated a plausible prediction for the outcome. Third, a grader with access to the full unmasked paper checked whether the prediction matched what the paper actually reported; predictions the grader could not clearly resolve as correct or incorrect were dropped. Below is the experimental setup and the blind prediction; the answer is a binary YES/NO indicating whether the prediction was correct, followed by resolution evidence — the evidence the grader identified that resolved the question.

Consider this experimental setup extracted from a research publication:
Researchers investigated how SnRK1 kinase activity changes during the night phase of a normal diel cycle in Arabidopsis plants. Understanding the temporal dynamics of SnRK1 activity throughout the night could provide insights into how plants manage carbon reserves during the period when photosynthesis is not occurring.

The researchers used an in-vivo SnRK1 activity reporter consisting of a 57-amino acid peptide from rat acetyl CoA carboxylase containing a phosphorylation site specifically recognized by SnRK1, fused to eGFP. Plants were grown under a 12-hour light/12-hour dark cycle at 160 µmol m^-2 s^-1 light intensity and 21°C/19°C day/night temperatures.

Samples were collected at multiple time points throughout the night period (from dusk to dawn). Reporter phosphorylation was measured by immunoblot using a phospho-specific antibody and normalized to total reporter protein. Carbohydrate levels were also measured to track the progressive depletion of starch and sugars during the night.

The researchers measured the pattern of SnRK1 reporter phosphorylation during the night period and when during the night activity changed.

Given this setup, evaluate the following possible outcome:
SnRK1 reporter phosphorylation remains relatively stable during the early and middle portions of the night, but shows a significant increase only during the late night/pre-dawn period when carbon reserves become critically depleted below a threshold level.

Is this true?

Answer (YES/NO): NO